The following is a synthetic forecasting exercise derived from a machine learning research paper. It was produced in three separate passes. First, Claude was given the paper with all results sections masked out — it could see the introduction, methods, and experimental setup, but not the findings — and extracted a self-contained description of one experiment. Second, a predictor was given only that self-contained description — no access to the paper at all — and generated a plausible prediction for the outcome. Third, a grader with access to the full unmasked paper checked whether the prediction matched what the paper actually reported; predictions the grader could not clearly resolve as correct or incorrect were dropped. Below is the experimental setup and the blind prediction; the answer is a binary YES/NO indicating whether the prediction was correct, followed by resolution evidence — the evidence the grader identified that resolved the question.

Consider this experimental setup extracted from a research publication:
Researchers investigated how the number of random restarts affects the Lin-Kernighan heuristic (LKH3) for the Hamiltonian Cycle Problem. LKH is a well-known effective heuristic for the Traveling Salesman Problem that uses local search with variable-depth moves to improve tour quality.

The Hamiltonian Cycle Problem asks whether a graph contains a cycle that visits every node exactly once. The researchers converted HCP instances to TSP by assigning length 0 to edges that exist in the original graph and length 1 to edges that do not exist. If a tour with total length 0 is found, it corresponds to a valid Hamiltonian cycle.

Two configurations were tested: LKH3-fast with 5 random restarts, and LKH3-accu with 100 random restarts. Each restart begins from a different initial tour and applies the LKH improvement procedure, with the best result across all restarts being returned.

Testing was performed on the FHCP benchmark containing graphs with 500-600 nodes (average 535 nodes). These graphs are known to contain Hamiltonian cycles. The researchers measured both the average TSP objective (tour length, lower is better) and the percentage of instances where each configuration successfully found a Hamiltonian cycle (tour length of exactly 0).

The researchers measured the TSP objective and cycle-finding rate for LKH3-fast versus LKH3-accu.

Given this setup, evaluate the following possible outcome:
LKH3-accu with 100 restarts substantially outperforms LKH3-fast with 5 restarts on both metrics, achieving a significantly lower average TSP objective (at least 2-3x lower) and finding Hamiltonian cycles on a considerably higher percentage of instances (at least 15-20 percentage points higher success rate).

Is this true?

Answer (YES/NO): YES